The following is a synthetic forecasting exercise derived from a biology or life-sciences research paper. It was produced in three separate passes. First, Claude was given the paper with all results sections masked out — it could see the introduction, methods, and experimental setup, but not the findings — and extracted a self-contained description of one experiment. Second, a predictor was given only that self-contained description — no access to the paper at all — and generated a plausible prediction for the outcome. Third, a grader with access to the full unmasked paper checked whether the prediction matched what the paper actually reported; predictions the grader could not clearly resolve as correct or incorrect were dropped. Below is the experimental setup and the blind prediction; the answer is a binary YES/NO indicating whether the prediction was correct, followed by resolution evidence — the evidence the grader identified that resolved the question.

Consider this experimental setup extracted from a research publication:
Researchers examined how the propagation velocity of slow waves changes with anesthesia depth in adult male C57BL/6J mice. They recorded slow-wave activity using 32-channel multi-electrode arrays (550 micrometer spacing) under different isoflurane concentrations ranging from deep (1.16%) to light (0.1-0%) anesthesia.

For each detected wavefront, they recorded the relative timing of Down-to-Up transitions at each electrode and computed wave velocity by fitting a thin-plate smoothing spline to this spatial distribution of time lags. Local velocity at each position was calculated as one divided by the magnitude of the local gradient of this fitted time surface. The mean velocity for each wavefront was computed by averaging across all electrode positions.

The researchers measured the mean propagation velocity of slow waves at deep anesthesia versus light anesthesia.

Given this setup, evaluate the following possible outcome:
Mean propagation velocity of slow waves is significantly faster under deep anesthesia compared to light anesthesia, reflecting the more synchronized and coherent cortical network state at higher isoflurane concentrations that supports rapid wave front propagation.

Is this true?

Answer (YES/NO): NO